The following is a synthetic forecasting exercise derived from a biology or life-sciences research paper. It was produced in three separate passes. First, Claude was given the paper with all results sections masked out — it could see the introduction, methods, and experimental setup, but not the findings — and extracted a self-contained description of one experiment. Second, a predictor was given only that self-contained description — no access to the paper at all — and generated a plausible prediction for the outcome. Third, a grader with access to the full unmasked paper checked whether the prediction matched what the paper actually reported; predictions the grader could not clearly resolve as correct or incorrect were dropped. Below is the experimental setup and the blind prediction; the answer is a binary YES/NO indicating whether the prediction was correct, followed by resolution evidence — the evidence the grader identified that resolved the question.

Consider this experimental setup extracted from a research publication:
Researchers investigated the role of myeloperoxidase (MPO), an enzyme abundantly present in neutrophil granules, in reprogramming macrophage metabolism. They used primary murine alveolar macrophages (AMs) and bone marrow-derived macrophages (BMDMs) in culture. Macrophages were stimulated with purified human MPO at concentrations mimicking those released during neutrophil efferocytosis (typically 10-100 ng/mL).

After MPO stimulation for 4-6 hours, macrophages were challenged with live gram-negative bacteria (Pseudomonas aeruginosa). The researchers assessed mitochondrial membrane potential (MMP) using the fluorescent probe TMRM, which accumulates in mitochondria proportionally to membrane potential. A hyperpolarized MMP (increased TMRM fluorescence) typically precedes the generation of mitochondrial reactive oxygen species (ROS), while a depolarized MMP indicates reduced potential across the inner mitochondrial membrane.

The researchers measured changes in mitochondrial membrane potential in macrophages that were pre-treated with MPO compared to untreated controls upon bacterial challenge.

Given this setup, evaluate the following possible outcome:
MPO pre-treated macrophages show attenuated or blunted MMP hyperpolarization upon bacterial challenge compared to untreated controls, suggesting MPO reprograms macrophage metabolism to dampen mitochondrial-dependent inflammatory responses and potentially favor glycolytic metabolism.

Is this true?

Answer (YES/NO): YES